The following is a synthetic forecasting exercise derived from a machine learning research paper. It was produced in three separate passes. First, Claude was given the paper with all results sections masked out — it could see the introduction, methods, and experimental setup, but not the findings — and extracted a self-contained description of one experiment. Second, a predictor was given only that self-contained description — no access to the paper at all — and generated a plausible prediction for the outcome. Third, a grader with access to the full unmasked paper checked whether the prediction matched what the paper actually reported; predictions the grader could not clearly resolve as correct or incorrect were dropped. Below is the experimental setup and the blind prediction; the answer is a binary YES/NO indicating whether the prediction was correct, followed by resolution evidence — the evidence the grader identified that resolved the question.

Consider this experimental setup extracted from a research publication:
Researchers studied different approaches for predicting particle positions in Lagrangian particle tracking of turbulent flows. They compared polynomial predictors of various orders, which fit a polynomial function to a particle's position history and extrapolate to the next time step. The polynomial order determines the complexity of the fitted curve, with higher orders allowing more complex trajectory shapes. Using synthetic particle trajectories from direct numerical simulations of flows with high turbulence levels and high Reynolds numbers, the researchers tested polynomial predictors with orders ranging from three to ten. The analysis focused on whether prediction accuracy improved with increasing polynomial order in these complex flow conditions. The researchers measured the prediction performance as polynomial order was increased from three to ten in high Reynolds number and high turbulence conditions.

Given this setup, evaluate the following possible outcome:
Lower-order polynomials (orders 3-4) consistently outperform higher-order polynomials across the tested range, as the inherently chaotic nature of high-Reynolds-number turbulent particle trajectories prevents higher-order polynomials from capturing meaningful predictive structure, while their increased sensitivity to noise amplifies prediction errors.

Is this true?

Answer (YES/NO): NO